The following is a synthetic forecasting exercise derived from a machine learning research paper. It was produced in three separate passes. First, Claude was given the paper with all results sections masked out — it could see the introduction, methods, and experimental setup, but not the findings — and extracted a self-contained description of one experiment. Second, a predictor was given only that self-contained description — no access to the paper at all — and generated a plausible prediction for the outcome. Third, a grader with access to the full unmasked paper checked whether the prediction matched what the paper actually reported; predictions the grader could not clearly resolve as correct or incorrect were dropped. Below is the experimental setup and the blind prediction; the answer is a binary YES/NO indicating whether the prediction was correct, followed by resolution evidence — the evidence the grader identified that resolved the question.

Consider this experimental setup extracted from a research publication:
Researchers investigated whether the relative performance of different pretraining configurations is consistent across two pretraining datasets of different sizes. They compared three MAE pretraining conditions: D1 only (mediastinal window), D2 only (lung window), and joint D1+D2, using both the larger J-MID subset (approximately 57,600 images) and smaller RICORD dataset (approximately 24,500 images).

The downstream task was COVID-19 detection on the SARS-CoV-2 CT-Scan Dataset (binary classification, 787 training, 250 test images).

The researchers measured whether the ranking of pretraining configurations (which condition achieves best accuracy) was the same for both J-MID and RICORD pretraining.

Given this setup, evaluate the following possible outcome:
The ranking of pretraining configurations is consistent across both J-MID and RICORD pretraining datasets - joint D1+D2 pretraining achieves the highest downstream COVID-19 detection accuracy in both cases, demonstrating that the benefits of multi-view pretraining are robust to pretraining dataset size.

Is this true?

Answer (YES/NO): NO